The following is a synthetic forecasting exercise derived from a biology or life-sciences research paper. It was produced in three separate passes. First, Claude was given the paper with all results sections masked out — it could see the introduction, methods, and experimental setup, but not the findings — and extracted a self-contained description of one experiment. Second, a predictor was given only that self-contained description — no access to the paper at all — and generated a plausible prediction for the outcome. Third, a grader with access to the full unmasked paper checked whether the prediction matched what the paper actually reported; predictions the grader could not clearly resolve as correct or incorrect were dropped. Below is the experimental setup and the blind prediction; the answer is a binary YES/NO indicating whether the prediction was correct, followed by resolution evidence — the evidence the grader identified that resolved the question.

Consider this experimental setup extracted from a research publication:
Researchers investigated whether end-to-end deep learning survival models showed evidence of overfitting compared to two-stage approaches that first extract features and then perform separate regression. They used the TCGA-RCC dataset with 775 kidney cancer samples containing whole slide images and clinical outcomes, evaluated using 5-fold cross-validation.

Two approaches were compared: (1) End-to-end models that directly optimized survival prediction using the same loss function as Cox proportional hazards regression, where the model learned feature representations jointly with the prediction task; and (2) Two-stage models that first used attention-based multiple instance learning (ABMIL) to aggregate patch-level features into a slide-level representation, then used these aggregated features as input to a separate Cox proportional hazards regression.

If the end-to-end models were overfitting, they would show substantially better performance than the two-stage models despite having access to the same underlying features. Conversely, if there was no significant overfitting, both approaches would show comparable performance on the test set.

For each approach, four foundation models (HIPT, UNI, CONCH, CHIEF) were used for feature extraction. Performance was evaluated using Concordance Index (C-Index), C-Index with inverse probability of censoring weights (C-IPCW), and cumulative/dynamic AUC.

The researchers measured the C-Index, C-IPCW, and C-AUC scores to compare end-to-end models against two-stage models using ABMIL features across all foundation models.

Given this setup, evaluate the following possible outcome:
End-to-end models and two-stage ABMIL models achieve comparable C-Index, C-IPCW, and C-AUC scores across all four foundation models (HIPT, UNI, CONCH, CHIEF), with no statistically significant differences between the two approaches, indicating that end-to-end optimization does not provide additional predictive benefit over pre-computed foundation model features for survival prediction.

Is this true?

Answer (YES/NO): YES